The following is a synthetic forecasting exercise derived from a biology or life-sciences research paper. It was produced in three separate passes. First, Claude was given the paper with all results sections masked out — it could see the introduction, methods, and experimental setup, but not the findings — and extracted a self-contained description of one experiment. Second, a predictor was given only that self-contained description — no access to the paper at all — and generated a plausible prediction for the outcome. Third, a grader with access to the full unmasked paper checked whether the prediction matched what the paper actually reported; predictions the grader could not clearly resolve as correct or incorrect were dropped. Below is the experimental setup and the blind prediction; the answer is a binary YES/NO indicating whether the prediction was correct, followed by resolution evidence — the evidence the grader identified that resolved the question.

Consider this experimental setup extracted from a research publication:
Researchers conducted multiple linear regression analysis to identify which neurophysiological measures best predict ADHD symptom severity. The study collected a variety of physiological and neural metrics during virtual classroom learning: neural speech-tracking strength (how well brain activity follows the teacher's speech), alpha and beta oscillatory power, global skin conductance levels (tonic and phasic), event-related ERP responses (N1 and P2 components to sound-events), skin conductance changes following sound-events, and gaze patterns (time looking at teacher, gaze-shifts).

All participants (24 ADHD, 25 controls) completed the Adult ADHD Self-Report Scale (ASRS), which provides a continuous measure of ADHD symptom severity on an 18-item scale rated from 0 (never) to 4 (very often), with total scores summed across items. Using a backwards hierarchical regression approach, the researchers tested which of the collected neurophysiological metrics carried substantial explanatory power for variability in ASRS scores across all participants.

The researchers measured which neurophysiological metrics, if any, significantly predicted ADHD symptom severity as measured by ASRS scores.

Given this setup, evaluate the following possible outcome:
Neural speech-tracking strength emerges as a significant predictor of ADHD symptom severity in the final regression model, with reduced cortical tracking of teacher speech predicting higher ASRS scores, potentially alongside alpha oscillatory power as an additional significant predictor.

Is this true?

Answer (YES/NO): NO